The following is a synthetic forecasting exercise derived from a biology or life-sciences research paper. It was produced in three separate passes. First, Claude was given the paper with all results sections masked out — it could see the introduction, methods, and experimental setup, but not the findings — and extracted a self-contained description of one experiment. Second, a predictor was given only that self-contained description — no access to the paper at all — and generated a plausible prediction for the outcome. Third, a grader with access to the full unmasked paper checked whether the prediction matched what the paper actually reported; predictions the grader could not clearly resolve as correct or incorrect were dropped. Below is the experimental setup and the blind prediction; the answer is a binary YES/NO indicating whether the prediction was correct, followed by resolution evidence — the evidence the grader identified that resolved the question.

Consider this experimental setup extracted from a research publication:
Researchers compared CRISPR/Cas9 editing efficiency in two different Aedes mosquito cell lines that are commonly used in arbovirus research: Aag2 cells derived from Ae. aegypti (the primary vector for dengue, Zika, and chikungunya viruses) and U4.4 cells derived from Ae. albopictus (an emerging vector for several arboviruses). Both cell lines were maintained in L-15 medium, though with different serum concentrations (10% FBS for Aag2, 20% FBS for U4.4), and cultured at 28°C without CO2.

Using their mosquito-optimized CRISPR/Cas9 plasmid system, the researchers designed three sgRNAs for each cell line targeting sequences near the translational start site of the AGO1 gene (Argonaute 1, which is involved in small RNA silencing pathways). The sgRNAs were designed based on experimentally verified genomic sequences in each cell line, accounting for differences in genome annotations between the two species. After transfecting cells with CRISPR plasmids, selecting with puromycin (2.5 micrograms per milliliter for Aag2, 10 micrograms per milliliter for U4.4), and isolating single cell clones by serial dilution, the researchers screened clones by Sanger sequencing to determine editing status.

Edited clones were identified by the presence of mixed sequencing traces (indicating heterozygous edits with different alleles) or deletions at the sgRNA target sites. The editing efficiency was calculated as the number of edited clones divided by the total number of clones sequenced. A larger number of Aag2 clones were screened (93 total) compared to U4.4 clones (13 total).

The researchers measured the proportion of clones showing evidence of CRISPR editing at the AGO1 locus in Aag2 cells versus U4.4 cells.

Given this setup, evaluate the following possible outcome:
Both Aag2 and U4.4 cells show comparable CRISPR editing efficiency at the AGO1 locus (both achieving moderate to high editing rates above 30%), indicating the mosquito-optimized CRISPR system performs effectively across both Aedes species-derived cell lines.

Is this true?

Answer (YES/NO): NO